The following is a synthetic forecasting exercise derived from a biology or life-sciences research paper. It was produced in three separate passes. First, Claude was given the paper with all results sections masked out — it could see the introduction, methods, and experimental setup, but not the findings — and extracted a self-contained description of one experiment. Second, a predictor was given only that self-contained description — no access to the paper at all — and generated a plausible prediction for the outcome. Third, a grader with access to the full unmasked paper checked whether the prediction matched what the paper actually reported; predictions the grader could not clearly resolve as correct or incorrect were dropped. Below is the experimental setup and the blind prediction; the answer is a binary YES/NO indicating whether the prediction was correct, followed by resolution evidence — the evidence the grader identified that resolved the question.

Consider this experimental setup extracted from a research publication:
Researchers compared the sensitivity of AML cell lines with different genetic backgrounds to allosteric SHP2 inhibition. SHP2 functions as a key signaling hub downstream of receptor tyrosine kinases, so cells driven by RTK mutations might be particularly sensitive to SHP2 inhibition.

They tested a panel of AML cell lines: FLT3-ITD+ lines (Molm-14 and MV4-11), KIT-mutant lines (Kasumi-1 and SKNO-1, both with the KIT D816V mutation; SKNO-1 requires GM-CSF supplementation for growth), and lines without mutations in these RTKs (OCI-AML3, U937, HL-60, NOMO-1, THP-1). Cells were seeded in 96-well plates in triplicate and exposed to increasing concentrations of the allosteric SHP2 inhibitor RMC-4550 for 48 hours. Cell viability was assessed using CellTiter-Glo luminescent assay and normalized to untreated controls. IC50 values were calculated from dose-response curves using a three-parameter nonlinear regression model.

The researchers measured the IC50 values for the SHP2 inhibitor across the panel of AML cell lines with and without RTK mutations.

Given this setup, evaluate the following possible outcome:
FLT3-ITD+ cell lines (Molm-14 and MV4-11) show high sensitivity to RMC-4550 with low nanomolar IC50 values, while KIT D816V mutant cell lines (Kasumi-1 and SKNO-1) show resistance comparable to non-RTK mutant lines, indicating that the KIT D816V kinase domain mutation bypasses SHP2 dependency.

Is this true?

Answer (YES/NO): NO